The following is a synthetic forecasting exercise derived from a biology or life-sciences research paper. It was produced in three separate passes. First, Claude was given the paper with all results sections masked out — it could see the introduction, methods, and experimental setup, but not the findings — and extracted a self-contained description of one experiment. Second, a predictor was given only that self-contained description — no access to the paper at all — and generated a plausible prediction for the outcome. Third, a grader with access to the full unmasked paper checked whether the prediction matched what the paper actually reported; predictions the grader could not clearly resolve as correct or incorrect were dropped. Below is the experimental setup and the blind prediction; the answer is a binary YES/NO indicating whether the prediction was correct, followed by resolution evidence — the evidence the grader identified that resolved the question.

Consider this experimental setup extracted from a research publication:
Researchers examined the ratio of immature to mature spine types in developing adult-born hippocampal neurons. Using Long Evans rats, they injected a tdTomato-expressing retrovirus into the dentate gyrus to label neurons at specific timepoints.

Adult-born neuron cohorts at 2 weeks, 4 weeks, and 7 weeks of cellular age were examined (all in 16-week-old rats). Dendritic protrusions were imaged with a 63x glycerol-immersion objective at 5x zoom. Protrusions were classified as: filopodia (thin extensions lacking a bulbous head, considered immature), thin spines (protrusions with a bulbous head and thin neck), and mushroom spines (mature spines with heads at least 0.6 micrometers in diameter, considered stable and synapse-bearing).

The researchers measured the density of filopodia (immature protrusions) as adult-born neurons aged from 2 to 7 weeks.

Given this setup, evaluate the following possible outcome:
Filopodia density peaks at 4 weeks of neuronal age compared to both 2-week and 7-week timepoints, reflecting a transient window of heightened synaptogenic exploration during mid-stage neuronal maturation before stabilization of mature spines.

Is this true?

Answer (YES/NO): NO